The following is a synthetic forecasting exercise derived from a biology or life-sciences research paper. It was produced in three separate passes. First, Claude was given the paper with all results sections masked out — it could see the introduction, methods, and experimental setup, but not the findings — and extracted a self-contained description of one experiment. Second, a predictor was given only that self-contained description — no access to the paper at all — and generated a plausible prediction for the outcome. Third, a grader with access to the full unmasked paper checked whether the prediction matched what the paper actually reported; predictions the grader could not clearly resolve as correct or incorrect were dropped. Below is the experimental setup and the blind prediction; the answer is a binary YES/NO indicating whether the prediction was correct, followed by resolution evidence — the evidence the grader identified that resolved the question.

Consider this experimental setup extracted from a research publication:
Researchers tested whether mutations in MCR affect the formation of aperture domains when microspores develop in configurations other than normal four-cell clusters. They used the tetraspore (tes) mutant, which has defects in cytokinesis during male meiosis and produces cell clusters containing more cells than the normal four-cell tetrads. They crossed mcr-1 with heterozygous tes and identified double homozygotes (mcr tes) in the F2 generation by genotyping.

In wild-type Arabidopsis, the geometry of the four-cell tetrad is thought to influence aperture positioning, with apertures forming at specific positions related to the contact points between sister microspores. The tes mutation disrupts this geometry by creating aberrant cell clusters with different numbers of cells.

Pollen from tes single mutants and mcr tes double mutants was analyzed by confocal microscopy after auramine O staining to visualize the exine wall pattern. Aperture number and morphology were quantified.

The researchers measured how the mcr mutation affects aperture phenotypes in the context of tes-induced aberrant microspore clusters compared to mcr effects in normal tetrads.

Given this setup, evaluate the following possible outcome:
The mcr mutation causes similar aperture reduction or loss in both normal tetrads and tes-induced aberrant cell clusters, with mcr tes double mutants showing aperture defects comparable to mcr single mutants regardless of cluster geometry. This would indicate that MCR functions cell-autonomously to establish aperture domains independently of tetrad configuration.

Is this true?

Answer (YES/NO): NO